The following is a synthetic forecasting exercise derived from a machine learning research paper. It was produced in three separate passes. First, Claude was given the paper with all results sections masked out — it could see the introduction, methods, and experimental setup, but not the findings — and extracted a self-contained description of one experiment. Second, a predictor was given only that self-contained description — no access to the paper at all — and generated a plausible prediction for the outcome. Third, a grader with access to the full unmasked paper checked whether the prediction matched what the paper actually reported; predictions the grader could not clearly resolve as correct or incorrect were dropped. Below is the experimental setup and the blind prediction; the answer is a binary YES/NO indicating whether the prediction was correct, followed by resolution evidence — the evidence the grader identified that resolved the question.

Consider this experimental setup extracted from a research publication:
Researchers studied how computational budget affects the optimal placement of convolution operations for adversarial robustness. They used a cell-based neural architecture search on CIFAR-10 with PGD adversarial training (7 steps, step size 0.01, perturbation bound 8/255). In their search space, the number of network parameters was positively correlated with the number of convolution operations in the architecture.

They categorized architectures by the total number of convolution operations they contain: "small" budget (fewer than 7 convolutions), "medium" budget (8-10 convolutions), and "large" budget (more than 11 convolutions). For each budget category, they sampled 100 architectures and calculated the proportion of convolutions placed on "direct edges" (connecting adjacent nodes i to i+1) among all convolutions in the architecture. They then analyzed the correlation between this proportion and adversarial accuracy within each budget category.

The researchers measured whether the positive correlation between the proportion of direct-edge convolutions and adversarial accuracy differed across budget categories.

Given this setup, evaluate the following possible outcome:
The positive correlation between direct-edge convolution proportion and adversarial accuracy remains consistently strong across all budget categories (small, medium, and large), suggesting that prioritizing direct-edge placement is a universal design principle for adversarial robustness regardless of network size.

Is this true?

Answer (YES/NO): NO